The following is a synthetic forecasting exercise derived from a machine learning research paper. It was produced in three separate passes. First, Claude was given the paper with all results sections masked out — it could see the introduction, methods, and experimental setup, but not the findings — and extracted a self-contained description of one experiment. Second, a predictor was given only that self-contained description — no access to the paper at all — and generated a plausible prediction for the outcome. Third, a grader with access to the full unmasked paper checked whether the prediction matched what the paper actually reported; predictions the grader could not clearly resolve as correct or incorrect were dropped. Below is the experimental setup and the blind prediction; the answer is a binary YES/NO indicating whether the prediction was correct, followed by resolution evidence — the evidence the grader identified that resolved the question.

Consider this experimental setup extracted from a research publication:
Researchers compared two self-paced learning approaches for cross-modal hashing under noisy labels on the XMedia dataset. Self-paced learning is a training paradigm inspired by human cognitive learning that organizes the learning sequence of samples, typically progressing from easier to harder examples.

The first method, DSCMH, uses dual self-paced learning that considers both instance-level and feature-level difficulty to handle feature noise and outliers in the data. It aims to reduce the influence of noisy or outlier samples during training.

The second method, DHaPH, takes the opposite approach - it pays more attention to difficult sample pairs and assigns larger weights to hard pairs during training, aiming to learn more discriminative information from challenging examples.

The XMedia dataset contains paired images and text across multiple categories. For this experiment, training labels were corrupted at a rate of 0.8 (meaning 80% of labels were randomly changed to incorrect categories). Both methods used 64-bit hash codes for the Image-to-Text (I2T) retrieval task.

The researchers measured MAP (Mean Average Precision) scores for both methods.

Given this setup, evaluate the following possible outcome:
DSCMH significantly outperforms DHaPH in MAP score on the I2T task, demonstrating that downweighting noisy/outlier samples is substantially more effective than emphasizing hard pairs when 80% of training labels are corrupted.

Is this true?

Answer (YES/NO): NO